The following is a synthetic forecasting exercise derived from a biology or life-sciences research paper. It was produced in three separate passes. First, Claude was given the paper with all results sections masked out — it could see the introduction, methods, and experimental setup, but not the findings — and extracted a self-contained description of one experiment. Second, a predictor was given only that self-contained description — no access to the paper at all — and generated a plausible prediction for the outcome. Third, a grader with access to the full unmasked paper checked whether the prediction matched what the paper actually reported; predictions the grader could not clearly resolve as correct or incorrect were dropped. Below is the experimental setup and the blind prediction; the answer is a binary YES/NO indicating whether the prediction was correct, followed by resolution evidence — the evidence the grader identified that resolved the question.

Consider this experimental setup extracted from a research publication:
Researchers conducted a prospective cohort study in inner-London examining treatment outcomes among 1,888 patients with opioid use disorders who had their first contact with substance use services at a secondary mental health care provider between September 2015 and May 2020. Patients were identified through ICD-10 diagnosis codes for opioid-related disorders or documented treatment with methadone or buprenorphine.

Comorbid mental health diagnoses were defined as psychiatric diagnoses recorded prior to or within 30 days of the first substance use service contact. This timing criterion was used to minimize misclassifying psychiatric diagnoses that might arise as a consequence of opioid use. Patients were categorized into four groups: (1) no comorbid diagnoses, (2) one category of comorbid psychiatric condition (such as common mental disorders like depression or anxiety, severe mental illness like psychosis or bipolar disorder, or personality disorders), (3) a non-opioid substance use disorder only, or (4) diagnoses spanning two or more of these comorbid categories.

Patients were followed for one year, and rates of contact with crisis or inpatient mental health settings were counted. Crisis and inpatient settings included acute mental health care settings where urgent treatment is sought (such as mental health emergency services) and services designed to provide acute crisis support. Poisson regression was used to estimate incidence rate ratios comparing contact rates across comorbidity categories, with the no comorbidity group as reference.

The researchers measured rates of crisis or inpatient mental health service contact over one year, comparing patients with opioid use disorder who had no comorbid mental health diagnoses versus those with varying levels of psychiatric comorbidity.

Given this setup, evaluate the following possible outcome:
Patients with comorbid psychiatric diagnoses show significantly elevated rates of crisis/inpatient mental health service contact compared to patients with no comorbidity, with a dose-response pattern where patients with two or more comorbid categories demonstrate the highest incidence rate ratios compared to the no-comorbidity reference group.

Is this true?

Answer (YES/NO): YES